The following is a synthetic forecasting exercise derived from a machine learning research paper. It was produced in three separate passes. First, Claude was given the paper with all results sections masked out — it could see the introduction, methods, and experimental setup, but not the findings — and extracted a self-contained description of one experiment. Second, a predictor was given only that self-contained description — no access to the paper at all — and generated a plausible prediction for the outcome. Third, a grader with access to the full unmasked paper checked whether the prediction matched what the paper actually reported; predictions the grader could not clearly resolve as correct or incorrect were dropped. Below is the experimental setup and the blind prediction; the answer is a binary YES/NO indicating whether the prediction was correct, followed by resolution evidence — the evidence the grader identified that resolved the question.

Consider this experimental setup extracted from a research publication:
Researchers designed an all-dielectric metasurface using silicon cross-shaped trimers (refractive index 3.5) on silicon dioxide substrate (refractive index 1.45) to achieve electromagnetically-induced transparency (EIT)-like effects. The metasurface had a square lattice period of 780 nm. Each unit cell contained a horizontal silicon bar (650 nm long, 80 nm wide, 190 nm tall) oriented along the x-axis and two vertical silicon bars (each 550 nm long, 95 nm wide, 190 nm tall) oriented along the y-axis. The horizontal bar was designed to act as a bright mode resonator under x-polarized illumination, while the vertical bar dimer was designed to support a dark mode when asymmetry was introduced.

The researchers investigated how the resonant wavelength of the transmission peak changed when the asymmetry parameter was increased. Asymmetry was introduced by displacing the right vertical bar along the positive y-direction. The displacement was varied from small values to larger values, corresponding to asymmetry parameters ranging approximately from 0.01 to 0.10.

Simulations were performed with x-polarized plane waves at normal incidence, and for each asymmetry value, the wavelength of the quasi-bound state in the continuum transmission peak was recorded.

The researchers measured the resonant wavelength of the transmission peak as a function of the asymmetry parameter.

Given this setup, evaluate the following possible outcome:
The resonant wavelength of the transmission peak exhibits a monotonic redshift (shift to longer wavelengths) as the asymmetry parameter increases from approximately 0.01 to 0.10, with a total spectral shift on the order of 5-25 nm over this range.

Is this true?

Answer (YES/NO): NO